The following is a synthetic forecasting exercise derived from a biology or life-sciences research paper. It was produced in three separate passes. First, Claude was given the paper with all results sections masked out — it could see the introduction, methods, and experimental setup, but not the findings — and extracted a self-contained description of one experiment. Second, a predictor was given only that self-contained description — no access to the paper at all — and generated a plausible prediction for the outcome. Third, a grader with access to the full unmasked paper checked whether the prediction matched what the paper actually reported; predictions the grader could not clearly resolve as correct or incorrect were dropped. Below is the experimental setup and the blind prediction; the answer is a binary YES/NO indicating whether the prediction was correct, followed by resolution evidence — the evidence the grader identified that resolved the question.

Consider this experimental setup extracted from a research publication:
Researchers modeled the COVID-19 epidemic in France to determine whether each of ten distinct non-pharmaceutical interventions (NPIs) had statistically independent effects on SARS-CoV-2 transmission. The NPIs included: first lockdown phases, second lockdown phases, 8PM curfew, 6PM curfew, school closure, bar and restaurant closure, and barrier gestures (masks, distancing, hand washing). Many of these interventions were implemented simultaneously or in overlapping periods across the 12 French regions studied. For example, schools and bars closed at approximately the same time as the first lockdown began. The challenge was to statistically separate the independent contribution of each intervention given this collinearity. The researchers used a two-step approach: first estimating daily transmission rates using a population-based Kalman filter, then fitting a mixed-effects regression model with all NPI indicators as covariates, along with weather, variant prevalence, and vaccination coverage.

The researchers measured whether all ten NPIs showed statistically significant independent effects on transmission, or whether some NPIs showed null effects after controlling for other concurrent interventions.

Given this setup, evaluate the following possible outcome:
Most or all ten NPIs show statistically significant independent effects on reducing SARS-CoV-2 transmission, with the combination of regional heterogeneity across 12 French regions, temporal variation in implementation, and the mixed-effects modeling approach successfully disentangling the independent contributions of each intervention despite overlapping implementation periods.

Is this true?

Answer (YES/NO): YES